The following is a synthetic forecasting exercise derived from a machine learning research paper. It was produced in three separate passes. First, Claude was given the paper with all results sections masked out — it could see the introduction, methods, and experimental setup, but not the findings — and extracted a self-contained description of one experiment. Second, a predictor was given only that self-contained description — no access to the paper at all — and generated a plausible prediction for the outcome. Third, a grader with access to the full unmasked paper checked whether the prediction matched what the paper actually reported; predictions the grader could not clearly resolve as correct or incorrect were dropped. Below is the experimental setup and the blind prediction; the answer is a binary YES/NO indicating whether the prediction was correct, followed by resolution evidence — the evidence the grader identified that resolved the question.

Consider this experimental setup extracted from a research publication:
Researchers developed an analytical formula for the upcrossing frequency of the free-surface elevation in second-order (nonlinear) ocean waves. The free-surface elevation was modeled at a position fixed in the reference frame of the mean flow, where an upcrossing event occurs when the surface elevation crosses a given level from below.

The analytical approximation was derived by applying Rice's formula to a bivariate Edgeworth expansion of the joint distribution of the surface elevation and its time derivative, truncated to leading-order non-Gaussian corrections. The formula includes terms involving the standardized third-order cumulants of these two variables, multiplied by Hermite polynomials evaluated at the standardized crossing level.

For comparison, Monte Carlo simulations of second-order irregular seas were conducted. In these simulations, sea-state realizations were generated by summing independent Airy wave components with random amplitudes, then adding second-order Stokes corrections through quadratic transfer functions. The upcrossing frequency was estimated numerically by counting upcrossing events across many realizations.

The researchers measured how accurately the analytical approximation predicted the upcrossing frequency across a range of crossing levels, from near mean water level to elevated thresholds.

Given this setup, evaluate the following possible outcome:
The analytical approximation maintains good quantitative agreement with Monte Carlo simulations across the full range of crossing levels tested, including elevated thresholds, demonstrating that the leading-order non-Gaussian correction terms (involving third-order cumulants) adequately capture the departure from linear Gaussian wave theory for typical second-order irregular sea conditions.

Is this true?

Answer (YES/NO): NO